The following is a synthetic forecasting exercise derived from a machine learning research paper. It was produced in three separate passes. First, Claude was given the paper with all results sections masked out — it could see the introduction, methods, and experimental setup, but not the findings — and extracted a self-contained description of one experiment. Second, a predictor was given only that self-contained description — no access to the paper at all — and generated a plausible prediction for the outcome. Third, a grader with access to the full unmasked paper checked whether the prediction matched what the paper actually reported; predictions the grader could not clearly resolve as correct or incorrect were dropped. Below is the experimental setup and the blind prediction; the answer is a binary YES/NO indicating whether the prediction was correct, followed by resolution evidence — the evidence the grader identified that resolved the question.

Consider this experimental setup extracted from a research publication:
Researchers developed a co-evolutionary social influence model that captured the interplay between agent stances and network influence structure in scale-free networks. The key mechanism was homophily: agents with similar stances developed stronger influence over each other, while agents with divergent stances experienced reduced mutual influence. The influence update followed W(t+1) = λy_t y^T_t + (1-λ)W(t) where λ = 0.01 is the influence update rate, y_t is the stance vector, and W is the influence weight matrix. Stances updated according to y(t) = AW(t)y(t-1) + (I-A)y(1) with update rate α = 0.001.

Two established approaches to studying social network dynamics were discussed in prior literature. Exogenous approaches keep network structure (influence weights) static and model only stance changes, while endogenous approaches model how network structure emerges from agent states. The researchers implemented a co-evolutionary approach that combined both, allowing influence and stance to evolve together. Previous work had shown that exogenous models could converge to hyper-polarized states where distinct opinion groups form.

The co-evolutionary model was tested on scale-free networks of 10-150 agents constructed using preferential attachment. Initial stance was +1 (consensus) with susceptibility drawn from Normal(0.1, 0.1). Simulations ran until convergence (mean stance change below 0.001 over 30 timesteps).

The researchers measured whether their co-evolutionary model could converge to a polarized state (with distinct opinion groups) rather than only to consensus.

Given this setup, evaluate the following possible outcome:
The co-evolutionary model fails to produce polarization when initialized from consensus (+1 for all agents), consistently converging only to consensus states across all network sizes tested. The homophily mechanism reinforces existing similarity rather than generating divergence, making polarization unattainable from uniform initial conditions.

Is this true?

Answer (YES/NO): NO